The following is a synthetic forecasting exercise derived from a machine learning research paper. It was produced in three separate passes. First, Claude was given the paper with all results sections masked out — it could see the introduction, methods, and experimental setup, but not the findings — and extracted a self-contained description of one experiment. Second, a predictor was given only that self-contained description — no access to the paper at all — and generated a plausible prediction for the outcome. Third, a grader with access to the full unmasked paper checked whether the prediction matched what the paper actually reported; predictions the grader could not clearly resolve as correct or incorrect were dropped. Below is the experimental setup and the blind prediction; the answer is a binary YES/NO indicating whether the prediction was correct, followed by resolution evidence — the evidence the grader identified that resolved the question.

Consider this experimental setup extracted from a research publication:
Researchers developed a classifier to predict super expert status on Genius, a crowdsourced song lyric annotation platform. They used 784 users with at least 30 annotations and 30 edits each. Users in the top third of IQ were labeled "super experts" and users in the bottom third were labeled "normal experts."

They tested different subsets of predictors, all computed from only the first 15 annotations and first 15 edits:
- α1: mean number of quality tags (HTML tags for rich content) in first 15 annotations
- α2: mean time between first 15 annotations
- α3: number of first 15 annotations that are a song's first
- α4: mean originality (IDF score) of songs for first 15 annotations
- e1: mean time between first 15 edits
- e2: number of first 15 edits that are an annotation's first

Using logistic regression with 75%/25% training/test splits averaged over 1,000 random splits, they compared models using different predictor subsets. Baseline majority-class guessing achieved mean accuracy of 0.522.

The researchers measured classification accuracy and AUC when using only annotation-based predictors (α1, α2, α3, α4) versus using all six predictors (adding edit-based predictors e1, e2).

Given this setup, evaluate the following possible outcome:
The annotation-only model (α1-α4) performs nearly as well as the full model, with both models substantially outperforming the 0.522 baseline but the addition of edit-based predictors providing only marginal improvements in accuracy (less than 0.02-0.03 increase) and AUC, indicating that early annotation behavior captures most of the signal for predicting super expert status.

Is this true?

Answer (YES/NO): YES